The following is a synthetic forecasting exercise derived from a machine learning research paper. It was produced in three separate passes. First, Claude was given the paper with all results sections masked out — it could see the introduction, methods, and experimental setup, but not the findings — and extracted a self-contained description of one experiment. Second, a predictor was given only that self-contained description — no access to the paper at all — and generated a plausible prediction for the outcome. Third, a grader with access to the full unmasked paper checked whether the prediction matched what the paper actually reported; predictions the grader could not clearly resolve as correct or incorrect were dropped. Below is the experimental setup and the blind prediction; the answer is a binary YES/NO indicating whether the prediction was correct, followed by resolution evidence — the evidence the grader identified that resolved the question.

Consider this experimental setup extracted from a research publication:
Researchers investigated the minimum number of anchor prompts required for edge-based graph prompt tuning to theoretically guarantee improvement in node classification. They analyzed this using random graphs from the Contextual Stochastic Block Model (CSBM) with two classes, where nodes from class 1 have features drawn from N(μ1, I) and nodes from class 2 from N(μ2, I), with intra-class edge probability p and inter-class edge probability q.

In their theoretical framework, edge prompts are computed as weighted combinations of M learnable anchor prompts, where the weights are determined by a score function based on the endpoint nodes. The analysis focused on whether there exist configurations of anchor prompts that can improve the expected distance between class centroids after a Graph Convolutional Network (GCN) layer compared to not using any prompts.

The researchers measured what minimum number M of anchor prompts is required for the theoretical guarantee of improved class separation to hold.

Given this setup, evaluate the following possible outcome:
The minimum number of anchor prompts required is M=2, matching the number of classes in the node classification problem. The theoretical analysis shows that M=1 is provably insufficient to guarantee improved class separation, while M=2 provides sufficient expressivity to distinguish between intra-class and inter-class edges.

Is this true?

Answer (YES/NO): YES